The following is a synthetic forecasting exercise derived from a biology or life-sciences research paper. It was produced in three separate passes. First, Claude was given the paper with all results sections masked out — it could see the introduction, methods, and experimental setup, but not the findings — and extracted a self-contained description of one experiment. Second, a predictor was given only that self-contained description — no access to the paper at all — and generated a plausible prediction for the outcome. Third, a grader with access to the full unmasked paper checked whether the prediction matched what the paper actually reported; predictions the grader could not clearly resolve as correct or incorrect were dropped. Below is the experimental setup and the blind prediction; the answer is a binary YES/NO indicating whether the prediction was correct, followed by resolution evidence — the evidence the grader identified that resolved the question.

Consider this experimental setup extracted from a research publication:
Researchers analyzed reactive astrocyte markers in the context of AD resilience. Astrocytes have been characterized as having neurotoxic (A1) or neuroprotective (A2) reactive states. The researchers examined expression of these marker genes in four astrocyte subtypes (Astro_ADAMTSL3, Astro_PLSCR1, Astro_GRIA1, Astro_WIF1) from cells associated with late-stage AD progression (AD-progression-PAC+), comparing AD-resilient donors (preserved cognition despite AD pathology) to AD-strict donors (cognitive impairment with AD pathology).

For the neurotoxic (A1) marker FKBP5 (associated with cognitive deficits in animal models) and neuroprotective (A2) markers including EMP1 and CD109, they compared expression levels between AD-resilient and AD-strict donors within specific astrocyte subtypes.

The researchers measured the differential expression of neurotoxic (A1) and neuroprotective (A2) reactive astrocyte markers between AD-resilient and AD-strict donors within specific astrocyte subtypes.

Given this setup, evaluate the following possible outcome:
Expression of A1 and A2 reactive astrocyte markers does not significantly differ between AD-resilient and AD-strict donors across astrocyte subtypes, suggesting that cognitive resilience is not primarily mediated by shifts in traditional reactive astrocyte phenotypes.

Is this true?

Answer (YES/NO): NO